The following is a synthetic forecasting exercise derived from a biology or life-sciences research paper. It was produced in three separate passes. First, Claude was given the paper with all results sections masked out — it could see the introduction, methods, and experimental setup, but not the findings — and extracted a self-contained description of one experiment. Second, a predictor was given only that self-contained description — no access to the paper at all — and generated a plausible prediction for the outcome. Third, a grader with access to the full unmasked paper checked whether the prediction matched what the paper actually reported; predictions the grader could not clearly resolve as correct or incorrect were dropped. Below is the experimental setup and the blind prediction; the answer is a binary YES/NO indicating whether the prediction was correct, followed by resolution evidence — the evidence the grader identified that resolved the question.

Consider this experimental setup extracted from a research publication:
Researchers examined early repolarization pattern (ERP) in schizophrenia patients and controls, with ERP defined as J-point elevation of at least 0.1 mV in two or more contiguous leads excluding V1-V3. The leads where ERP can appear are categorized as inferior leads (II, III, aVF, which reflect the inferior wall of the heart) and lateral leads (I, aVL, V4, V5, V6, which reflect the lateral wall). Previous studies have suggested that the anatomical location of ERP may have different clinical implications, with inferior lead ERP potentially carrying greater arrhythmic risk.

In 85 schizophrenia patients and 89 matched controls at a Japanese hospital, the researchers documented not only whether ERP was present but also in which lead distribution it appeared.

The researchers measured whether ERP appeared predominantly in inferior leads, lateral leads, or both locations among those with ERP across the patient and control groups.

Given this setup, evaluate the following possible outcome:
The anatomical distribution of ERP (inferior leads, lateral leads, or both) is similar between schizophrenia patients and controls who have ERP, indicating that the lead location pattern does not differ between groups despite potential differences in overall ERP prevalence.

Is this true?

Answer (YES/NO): NO